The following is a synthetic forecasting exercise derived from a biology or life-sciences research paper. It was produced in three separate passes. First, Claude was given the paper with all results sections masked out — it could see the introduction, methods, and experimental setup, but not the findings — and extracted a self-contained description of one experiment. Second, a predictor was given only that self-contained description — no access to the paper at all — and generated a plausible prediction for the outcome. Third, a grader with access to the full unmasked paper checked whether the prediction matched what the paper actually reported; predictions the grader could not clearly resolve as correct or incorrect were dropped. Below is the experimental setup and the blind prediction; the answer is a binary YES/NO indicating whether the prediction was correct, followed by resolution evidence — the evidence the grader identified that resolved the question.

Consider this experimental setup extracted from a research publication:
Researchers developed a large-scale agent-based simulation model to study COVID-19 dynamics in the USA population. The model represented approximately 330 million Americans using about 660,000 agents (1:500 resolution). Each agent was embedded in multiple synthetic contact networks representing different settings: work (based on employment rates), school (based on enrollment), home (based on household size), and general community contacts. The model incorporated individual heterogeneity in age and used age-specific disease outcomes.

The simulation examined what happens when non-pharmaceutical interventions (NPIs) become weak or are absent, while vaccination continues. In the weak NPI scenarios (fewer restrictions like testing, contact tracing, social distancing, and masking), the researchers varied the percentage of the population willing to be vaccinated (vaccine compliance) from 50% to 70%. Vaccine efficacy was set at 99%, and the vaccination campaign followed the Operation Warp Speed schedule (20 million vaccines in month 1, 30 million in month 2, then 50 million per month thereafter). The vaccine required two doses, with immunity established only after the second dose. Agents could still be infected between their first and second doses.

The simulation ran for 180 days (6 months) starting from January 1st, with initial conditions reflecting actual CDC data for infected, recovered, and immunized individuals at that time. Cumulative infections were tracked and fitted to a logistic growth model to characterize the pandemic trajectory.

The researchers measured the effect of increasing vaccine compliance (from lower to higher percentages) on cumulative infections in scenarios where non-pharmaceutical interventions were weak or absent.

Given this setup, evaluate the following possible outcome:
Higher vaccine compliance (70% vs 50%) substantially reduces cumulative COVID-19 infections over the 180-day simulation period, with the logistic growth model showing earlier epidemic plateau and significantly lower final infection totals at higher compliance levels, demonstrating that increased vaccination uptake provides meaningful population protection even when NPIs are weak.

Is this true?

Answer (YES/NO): NO